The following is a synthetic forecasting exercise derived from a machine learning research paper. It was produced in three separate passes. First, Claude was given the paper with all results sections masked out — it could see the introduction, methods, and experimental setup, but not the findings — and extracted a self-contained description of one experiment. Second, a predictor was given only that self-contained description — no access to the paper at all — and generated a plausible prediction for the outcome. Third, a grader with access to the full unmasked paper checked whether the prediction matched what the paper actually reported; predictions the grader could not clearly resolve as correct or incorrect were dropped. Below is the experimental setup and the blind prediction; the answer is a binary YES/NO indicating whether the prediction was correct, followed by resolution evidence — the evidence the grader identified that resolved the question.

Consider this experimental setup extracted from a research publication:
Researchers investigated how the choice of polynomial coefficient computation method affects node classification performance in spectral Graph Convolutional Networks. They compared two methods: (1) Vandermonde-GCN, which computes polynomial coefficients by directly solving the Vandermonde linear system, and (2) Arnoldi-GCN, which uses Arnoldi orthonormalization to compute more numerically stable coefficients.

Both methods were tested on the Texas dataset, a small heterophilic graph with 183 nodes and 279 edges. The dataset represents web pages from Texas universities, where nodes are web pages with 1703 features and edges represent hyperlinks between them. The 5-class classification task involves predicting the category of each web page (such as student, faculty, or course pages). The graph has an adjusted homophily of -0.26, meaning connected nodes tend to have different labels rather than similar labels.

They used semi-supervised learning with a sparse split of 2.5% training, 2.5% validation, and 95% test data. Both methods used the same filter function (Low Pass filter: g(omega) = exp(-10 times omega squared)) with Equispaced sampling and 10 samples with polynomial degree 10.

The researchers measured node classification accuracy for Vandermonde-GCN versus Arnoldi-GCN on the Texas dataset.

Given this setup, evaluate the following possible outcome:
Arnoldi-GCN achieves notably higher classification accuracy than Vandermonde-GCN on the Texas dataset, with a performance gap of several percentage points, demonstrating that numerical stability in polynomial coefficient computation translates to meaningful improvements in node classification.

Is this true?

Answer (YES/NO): YES